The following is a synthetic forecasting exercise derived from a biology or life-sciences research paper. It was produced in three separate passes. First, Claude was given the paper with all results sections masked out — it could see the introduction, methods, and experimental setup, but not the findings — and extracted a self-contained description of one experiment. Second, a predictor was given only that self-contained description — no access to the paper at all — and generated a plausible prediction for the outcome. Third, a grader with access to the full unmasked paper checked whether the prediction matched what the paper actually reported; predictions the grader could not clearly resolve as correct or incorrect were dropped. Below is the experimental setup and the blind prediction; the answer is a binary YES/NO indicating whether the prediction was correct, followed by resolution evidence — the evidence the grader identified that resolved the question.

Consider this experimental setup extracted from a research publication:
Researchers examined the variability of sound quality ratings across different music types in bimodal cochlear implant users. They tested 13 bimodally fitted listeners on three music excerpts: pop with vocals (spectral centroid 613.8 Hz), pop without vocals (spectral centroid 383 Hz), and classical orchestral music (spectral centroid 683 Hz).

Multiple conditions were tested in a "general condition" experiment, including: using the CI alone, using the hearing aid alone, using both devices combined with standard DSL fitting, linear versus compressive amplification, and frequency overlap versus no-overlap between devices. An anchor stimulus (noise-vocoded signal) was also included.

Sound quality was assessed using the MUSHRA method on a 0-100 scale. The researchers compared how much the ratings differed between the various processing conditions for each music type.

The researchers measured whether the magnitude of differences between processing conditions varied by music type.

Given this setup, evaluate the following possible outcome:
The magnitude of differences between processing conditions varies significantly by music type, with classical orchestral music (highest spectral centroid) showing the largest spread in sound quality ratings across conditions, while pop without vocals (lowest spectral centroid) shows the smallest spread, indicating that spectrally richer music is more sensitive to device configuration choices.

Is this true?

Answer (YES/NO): NO